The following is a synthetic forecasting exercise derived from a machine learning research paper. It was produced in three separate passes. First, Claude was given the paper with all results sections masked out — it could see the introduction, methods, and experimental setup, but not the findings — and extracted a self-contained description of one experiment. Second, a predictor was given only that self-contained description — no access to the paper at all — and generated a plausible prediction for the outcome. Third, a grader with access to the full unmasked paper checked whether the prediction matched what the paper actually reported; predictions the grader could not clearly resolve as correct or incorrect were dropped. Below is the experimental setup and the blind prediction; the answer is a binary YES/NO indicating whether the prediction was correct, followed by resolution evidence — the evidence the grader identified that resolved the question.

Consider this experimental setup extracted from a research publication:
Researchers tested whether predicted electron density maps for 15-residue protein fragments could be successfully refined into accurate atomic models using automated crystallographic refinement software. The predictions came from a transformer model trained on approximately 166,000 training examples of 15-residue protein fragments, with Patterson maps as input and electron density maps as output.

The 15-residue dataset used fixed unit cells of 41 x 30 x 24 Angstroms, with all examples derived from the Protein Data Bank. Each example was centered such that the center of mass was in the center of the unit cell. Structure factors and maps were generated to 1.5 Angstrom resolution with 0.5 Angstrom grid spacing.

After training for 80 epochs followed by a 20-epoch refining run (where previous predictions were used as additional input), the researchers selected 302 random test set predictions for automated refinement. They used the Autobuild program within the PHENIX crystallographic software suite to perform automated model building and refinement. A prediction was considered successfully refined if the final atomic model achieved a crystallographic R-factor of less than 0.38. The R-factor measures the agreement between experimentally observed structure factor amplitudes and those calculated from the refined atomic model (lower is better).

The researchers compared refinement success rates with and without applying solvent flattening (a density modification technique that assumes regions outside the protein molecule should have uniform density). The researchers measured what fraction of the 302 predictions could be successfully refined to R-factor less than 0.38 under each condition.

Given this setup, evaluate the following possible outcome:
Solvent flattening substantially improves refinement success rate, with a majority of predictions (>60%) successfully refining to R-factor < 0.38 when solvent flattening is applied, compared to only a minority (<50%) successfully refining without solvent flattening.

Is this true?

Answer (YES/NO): NO